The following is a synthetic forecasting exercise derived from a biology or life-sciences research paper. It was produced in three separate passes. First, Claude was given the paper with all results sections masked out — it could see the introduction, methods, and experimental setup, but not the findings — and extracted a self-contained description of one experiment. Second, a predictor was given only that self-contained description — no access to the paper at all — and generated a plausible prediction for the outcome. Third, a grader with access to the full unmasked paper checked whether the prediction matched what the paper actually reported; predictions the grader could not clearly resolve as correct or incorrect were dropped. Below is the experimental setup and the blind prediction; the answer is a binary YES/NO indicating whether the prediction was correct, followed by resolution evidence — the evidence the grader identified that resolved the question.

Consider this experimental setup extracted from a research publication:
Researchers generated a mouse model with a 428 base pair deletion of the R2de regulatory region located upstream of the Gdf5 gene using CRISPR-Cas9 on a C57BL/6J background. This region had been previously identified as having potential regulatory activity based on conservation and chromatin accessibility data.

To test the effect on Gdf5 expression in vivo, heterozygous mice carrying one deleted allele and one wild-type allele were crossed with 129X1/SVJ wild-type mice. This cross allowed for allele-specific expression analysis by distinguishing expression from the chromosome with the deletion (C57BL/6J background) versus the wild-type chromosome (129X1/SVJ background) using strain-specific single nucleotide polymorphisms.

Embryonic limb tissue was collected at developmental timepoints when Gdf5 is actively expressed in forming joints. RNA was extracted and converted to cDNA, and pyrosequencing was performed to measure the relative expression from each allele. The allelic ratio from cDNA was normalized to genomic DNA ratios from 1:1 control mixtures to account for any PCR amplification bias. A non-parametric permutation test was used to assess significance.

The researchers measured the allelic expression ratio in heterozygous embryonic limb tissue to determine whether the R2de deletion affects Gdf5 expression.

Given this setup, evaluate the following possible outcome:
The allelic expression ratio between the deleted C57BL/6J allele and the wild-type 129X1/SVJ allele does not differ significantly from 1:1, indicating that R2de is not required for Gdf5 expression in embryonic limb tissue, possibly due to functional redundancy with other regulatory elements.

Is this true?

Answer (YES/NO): NO